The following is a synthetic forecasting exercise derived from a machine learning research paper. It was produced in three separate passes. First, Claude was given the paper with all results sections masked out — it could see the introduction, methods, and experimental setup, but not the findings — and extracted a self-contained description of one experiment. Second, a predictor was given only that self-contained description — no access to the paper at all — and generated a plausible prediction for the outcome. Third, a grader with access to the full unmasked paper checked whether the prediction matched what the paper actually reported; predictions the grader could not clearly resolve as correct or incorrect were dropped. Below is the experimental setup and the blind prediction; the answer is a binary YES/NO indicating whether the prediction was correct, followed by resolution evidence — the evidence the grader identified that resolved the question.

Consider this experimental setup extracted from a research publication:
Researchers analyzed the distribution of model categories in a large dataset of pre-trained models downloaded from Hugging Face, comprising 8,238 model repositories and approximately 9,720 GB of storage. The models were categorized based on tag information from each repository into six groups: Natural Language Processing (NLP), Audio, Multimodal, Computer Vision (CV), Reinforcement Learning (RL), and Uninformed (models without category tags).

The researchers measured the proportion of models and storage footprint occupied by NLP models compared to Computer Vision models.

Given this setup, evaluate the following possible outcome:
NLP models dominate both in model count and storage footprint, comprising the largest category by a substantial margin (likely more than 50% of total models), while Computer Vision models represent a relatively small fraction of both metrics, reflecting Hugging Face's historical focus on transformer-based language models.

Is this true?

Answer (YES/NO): YES